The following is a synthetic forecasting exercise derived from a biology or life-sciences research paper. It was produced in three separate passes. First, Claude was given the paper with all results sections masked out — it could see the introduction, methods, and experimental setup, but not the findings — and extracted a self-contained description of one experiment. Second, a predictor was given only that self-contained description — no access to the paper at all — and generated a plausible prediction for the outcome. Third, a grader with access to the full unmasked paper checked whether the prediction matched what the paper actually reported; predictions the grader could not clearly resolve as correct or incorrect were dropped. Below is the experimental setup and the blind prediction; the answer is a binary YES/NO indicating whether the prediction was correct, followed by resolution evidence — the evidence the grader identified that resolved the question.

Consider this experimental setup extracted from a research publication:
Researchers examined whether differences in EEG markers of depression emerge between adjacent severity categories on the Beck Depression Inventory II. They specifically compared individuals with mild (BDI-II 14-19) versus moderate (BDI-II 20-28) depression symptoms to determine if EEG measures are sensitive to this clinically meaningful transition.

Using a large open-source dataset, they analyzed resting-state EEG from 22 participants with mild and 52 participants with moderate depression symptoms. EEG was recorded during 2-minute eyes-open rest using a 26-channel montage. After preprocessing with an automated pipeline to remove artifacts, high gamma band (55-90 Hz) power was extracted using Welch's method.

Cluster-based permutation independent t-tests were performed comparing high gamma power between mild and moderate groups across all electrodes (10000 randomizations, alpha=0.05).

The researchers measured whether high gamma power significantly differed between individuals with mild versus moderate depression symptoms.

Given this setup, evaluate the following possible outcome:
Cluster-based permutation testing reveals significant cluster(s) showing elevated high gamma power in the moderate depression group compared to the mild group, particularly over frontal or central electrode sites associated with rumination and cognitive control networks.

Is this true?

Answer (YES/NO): NO